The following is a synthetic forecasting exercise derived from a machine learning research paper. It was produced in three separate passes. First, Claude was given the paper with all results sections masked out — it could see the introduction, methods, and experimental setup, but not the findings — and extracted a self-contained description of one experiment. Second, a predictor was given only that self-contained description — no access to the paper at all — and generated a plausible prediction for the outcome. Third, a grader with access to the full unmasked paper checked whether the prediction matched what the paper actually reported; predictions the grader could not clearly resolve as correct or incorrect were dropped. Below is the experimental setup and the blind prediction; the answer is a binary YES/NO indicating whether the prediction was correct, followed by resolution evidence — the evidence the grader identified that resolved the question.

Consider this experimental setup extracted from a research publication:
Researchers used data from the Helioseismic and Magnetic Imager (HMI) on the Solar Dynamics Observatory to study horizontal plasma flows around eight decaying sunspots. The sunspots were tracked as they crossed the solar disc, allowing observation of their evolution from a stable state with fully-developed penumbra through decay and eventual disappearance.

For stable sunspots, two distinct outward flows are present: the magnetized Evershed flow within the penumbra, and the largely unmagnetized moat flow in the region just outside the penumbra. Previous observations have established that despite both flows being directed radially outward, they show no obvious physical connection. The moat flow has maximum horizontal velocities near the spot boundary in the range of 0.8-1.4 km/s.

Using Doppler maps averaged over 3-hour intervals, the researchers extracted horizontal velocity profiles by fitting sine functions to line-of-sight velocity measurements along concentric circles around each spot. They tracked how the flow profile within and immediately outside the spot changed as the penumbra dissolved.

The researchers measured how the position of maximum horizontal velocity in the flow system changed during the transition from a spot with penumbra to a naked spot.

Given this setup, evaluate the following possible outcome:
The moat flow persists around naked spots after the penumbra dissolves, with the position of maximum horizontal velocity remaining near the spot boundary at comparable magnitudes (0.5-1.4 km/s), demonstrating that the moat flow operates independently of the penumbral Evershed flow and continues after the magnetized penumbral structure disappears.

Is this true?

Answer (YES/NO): NO